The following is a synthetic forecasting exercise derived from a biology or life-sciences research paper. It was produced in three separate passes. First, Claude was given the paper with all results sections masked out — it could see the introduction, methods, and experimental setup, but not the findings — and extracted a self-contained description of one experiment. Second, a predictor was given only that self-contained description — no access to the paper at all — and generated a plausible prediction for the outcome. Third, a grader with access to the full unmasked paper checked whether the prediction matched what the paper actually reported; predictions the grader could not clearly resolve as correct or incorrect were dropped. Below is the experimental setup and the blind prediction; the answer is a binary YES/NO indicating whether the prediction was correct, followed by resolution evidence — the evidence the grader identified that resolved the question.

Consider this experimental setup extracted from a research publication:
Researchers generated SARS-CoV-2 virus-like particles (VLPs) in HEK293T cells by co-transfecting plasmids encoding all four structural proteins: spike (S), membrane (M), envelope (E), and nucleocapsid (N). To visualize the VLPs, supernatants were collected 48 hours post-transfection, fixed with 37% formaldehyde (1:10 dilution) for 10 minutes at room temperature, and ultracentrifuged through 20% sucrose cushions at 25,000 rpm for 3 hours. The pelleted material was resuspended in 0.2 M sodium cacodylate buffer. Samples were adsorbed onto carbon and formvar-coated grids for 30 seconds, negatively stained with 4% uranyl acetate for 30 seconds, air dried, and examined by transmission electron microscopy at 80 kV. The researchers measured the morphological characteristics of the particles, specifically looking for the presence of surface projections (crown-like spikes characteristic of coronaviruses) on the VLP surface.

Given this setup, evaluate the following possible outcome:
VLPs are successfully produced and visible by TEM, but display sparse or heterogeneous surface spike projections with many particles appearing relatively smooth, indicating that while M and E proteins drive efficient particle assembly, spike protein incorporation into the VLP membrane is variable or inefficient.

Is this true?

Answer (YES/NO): NO